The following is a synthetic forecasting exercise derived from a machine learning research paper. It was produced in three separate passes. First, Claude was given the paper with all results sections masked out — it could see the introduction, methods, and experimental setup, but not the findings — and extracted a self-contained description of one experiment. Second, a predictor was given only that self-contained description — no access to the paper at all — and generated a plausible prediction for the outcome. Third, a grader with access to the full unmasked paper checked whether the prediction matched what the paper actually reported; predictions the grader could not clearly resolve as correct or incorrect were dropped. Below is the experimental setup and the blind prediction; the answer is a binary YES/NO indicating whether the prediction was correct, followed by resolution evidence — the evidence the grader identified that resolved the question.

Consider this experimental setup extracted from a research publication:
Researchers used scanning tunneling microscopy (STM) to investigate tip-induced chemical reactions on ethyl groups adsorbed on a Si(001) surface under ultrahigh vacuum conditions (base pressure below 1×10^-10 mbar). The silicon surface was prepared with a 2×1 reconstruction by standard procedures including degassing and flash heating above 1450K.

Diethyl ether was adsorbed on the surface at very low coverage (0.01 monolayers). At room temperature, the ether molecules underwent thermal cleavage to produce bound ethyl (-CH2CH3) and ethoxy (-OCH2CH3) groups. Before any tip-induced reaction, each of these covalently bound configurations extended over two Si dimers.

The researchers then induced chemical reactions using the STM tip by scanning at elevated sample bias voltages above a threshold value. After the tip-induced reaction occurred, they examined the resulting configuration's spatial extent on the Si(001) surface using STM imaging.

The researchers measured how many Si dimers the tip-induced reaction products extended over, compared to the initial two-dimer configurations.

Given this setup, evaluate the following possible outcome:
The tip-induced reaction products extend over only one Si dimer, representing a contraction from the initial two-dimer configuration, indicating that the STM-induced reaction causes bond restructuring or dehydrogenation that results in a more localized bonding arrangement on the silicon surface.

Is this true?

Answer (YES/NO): NO